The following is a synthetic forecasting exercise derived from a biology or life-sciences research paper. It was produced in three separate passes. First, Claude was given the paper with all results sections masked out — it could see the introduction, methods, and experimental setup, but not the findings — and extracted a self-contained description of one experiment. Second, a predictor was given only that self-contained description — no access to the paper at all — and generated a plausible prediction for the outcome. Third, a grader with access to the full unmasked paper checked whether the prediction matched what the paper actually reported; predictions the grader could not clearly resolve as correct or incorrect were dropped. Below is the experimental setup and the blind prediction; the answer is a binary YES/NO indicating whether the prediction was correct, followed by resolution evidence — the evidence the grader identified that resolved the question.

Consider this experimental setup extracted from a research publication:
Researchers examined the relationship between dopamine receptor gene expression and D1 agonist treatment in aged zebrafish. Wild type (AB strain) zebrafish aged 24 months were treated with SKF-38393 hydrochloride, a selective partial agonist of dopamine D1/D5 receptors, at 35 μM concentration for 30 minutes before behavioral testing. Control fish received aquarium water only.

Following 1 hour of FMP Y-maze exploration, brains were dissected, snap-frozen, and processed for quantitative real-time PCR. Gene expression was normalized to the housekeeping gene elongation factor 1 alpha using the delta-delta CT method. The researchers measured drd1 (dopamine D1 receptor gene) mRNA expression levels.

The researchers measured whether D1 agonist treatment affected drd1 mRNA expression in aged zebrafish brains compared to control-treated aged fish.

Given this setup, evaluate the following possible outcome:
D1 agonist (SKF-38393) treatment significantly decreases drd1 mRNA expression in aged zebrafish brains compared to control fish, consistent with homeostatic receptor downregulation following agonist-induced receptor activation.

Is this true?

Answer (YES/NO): NO